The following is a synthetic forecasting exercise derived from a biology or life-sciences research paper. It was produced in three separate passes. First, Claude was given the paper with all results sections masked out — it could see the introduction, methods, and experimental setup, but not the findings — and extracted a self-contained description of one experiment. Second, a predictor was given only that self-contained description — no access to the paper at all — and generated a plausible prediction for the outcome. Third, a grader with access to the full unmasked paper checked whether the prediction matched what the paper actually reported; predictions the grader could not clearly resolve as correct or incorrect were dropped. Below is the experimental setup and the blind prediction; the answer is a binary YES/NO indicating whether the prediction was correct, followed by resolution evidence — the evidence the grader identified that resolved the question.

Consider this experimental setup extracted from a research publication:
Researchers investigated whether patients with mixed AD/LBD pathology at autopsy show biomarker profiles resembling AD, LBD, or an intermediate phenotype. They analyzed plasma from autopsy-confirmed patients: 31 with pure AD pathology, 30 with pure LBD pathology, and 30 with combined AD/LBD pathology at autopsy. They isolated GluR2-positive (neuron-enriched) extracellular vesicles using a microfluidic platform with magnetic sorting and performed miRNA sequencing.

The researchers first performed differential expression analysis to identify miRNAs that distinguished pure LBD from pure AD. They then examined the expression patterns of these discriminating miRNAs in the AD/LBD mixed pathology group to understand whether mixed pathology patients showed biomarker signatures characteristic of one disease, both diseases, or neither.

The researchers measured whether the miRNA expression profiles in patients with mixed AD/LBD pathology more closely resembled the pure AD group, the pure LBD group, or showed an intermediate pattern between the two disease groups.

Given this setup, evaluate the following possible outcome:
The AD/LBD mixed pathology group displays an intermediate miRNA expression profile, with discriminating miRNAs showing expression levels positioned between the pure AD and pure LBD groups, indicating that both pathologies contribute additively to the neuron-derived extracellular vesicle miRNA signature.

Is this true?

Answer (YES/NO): YES